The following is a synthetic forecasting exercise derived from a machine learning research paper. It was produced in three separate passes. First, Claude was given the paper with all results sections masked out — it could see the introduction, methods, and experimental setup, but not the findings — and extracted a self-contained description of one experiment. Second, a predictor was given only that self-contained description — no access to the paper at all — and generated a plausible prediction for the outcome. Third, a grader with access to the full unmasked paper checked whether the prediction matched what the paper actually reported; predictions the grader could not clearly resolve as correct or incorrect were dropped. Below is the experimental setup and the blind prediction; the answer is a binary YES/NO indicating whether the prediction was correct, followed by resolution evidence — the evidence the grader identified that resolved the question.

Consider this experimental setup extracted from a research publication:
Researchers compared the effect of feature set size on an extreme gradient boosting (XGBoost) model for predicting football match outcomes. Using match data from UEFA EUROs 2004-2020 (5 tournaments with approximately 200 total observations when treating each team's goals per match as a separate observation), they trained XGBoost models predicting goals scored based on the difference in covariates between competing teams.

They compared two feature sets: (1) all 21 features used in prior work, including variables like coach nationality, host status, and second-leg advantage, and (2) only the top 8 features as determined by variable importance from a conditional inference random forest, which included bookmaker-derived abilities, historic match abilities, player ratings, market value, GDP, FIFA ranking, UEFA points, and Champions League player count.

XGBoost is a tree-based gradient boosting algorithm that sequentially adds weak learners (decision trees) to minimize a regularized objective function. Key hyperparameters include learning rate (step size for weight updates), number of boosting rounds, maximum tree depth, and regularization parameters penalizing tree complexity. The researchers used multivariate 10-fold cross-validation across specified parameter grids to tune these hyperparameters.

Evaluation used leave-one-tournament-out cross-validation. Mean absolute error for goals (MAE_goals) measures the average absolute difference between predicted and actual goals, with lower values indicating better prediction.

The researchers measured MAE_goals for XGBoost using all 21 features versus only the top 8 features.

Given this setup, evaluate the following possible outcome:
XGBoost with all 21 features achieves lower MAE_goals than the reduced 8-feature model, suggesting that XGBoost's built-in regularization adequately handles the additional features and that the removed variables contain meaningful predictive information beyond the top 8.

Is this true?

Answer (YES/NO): NO